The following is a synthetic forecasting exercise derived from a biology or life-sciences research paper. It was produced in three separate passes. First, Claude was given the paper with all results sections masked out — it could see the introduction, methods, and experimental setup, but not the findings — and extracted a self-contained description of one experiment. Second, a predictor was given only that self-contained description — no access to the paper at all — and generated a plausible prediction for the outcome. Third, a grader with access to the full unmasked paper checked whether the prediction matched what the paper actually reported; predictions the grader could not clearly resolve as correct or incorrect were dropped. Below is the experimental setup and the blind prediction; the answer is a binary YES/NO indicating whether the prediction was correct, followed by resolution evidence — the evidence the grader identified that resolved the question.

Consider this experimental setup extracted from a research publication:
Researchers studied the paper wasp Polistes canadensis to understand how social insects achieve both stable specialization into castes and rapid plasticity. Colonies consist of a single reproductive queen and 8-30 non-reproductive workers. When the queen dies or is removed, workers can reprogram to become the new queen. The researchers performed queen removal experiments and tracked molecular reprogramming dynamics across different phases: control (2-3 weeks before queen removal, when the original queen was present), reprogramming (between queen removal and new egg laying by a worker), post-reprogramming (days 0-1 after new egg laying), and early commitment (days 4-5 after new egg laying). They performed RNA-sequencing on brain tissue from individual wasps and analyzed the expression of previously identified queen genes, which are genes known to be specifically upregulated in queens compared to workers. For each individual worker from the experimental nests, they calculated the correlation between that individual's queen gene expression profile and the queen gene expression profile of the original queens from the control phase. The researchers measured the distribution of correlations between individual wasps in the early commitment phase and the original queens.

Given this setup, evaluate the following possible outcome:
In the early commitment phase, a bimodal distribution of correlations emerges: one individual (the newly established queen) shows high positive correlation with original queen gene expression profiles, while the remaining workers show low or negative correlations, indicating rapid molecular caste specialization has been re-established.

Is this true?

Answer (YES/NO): NO